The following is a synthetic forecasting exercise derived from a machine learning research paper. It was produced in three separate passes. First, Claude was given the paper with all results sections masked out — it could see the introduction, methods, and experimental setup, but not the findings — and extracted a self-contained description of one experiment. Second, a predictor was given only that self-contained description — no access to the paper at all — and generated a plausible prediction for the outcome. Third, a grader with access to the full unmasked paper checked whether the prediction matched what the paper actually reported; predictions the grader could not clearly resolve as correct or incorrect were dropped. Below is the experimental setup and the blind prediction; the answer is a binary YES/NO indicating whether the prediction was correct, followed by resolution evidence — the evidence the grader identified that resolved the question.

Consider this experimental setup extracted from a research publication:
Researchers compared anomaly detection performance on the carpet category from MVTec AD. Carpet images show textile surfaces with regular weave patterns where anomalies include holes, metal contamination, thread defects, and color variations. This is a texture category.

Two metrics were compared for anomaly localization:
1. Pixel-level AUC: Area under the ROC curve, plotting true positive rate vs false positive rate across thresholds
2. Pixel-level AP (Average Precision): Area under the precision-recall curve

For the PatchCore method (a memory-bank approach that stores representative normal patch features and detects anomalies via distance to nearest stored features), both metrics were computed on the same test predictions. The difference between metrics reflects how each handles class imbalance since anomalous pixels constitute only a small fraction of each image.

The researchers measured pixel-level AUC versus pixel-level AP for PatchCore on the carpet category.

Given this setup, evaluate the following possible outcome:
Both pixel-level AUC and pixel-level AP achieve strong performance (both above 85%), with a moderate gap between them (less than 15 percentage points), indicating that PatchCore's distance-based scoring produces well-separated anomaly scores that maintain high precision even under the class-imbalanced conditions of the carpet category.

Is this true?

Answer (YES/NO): NO